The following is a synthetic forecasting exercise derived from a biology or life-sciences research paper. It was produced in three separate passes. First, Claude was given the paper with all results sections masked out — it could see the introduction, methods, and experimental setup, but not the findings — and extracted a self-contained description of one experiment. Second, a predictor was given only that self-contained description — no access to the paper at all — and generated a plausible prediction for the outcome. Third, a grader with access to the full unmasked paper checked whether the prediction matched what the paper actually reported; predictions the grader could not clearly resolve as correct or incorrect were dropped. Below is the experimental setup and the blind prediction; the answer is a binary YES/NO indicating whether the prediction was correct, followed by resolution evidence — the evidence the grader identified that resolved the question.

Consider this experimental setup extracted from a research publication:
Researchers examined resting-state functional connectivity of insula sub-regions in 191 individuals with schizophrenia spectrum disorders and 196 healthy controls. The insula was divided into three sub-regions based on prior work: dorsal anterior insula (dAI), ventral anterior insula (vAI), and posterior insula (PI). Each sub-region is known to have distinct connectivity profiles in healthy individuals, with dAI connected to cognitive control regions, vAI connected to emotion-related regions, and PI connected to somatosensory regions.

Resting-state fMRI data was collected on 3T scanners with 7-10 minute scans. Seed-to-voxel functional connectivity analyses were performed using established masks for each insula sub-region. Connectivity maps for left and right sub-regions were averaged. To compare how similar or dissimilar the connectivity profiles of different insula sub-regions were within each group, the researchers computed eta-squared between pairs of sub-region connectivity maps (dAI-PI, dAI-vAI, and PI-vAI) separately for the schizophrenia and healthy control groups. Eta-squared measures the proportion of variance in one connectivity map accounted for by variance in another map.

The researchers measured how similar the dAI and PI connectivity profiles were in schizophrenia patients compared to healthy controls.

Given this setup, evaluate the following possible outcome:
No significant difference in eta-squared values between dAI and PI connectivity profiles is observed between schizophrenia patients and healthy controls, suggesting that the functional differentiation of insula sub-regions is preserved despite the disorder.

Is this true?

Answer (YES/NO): NO